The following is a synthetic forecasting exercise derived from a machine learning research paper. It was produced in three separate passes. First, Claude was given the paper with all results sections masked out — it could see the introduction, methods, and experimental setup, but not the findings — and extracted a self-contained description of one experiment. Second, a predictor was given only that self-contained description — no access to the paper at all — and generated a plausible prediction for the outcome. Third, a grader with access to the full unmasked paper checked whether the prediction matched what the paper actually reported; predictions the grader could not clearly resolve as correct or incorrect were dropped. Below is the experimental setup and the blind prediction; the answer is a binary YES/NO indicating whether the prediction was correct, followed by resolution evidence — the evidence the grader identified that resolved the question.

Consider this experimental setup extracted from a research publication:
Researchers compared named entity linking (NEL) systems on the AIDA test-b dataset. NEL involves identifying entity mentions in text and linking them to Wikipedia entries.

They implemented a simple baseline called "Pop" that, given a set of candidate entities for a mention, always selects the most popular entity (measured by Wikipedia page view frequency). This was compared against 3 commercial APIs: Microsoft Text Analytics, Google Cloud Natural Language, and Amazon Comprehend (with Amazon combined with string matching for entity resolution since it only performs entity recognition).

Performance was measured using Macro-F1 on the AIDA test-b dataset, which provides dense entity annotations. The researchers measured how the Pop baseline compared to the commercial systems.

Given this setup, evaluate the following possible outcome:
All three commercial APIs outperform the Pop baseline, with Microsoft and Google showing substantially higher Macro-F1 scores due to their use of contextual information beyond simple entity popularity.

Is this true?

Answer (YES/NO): NO